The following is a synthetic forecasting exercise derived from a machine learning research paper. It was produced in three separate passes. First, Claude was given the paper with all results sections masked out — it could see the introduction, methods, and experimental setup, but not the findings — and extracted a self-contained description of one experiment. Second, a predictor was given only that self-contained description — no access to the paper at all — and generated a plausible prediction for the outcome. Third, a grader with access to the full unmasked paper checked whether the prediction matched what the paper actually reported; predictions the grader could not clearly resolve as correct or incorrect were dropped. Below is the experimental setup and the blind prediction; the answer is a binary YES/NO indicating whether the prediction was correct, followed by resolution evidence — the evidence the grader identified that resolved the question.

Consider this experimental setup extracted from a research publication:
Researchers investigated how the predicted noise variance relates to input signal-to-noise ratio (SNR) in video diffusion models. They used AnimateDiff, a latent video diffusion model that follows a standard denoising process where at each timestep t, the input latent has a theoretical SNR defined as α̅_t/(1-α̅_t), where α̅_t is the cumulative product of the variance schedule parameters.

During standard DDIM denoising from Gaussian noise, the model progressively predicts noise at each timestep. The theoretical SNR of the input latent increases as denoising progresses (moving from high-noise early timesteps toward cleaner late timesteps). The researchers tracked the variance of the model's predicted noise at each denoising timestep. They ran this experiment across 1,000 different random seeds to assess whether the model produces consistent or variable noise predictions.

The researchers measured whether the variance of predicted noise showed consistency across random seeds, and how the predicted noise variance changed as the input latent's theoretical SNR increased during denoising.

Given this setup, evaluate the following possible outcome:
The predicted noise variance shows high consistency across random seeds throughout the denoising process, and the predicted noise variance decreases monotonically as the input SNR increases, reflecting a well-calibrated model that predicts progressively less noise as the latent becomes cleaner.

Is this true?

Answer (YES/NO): YES